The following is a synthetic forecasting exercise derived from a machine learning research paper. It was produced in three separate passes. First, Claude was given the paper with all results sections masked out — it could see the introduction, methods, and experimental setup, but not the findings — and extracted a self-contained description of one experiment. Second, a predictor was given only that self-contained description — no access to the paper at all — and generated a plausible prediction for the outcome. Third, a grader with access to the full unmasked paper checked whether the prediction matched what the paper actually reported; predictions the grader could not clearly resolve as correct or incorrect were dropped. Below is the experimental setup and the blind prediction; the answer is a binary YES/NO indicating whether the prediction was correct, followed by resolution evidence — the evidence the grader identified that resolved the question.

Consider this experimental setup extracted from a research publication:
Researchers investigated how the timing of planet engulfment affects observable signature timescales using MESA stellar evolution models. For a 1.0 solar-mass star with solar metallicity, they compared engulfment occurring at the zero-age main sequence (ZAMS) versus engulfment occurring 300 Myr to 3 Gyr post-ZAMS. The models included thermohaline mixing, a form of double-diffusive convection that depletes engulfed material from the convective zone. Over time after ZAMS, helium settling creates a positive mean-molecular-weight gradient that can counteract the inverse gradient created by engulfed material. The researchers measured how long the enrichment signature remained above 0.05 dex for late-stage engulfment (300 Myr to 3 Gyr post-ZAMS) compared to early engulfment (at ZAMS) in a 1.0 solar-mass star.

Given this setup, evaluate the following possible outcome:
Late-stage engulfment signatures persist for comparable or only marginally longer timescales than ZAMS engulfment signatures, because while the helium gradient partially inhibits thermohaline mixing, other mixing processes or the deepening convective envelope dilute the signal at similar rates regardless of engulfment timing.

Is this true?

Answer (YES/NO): NO